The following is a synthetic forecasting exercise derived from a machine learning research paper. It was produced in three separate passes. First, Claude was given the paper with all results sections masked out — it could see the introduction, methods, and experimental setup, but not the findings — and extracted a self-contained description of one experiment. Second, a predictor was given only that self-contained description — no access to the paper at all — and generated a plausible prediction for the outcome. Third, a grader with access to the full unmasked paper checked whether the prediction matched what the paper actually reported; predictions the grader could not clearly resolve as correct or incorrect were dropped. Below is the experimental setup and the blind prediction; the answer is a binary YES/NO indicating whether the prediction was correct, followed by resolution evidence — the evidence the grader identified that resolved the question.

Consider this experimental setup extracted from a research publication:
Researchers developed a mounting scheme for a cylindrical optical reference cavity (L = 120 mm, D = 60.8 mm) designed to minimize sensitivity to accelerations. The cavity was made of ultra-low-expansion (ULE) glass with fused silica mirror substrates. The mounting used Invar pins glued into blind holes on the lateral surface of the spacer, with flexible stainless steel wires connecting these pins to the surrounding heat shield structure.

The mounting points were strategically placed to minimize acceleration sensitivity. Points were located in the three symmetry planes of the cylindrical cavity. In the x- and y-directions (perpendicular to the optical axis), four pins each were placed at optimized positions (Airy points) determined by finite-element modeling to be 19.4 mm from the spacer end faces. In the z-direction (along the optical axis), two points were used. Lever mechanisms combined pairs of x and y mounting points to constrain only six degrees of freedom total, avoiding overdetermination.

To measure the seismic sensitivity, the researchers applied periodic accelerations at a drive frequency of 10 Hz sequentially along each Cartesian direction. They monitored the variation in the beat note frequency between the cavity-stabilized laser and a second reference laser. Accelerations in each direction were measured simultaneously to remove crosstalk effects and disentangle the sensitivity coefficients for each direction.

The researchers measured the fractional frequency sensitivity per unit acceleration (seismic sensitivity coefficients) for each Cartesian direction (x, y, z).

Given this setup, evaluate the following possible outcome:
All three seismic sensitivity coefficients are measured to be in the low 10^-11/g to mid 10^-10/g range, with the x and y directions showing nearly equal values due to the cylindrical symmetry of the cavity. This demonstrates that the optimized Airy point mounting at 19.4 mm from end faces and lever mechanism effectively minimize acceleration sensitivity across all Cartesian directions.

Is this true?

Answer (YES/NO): NO